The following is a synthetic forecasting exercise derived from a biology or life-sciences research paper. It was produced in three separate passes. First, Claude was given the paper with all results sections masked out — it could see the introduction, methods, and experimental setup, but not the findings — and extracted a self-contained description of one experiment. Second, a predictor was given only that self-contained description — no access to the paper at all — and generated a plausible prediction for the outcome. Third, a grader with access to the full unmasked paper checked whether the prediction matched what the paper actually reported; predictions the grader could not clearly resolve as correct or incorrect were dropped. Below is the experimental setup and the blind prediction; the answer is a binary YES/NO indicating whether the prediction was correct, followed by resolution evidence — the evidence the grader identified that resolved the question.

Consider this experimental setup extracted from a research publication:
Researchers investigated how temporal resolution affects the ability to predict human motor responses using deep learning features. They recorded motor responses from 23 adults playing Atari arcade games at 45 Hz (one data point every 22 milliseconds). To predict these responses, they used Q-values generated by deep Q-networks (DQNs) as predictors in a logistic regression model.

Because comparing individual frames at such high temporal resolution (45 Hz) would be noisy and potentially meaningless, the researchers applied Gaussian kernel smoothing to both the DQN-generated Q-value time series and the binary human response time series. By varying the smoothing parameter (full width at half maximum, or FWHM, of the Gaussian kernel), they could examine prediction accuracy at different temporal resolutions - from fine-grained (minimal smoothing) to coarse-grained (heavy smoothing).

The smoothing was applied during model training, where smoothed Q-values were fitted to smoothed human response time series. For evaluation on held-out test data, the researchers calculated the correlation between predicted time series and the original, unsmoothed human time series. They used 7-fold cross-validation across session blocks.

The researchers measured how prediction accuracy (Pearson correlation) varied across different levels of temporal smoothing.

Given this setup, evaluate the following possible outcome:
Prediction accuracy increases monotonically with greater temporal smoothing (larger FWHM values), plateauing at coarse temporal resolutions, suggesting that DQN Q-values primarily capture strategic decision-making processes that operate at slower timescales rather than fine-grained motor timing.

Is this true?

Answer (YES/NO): NO